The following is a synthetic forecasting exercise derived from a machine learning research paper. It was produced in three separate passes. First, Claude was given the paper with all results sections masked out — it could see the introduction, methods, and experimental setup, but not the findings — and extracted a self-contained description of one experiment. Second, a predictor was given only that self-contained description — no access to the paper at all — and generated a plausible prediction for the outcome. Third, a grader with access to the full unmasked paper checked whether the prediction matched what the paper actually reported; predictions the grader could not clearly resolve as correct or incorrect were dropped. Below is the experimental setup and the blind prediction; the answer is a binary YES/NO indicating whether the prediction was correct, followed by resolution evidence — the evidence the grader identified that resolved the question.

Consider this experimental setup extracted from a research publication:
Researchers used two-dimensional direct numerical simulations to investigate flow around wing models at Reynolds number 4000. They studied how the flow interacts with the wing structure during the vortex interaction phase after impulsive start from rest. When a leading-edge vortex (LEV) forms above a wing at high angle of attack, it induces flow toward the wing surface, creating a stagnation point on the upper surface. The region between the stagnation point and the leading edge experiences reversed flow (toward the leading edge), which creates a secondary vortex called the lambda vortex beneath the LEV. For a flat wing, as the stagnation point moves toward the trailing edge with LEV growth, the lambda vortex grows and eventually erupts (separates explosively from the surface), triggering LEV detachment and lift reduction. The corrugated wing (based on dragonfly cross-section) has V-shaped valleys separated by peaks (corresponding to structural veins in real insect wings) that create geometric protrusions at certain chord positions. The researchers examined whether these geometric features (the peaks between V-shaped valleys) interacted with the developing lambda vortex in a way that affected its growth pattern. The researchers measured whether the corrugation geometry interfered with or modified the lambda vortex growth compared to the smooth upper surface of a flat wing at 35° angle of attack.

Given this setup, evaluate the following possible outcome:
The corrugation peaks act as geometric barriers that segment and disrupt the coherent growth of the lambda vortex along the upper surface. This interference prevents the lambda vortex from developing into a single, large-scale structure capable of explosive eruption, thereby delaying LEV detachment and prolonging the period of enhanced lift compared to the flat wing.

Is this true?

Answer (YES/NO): YES